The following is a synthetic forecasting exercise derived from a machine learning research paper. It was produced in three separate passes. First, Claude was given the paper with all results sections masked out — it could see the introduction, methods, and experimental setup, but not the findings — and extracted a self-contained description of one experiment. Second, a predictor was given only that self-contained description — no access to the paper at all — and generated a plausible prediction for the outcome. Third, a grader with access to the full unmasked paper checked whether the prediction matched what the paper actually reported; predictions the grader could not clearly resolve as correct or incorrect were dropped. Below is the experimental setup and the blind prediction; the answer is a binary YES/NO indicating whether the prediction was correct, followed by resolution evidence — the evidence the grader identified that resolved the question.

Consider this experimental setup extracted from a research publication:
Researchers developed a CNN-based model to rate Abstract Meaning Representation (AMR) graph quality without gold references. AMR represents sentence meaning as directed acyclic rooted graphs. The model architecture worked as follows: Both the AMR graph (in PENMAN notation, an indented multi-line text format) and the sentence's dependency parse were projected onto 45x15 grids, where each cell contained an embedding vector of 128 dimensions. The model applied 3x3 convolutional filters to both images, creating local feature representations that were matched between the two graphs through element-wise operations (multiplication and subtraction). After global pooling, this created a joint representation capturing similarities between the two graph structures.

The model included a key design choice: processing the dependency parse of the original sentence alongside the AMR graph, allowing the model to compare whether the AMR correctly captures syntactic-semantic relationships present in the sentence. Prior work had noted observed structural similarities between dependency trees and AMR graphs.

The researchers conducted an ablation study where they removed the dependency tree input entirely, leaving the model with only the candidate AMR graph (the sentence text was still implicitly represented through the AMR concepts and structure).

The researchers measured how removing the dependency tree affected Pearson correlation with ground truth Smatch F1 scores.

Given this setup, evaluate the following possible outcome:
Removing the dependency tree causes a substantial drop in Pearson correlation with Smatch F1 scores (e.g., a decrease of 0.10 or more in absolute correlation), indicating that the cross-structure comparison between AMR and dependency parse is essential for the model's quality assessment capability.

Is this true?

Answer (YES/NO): NO